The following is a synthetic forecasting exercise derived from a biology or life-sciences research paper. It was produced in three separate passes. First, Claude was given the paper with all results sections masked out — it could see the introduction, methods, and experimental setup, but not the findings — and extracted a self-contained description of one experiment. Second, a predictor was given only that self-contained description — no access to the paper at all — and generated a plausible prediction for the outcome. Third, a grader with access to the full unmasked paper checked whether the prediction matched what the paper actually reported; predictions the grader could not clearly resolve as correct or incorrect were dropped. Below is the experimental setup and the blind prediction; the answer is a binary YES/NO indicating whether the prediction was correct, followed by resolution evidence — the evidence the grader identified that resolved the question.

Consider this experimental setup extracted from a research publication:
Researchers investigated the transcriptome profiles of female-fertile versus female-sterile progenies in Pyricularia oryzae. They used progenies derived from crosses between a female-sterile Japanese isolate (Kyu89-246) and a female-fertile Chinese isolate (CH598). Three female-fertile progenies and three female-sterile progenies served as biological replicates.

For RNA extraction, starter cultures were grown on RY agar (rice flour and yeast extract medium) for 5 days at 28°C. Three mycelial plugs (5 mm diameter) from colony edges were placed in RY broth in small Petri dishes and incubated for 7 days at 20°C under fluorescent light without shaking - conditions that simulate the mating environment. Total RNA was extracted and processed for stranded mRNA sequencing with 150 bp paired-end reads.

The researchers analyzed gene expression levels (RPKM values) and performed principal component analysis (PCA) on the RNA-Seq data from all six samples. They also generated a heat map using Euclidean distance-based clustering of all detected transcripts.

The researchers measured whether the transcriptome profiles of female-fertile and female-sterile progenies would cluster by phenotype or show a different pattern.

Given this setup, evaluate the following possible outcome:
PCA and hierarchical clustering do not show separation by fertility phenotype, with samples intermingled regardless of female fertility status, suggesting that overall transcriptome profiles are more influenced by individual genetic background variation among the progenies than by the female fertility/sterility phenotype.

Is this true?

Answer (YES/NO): NO